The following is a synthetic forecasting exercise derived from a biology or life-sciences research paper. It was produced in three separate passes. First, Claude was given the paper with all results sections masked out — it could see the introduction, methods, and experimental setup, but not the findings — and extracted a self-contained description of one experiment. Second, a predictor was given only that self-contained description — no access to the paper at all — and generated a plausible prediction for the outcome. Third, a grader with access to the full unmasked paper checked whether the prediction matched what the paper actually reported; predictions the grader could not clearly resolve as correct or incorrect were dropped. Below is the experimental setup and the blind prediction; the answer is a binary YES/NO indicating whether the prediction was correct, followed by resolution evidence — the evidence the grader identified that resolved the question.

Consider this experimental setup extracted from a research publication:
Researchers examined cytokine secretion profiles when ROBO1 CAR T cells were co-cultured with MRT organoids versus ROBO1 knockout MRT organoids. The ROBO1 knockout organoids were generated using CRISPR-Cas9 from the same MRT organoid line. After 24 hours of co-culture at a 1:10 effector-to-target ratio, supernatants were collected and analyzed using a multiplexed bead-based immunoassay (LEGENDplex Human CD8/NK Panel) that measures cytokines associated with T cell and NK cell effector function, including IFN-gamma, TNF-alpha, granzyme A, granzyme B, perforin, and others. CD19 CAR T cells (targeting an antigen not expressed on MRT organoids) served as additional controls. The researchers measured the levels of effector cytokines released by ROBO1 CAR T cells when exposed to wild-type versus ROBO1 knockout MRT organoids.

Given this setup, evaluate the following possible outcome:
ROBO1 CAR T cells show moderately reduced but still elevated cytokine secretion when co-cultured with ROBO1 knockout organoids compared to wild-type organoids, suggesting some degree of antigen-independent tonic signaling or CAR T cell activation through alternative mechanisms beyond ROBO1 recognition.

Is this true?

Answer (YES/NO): NO